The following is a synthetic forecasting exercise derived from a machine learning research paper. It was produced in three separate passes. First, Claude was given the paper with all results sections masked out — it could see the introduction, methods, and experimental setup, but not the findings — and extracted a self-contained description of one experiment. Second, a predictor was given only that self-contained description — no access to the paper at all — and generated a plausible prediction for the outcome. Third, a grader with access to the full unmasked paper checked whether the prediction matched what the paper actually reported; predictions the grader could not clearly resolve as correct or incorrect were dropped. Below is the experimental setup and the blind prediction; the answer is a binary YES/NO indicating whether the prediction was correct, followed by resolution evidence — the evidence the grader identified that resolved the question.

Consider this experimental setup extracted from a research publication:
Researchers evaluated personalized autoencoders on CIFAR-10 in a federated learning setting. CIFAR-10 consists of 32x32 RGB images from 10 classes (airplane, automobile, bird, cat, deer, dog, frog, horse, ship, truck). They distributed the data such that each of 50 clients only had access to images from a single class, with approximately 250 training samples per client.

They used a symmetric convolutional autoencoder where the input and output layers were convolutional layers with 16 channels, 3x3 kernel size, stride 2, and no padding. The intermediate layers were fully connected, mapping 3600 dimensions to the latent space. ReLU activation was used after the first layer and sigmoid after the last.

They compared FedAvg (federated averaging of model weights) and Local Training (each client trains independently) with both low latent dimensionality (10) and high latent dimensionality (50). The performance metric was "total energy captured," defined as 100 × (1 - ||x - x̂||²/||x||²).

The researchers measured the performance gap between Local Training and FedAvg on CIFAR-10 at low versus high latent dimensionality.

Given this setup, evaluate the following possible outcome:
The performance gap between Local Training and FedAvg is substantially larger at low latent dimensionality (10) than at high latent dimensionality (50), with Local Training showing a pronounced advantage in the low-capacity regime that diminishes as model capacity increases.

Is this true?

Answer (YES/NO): NO